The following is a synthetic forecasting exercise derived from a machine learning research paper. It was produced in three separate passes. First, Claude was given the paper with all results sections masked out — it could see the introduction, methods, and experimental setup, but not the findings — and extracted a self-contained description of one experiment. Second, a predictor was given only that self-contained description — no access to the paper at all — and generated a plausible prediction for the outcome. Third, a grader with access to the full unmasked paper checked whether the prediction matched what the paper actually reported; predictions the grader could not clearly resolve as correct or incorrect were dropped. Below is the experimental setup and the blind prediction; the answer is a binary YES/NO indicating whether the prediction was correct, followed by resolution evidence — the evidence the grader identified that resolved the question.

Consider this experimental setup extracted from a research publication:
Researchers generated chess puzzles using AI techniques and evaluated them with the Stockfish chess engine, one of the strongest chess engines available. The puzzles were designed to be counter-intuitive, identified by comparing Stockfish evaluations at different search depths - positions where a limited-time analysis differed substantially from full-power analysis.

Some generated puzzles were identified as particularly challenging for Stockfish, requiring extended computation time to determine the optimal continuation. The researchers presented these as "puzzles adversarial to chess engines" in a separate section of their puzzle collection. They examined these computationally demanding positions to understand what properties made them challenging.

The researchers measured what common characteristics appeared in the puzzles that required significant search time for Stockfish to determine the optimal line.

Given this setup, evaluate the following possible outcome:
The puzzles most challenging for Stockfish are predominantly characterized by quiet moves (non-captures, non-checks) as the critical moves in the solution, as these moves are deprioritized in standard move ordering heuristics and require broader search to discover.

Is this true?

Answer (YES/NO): NO